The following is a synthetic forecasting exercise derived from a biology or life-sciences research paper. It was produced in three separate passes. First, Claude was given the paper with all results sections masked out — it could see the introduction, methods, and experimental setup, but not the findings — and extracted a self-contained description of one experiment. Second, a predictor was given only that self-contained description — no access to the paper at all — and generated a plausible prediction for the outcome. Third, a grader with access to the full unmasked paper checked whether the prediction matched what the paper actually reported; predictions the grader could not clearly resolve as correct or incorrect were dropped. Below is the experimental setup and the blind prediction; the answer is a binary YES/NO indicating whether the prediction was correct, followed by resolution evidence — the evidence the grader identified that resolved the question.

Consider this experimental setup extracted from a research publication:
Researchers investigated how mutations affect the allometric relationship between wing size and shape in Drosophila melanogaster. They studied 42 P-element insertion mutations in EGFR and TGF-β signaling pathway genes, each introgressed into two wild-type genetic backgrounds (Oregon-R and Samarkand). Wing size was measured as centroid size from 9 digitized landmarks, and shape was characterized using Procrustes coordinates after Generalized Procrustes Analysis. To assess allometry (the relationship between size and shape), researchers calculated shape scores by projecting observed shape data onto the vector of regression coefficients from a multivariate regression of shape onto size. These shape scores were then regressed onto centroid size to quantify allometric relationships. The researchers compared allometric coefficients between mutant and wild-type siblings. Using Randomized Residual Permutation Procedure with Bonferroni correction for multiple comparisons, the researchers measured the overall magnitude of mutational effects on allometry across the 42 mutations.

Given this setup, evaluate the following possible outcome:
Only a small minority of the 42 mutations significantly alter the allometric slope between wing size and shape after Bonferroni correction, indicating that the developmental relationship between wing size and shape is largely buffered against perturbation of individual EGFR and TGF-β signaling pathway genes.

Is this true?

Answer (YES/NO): YES